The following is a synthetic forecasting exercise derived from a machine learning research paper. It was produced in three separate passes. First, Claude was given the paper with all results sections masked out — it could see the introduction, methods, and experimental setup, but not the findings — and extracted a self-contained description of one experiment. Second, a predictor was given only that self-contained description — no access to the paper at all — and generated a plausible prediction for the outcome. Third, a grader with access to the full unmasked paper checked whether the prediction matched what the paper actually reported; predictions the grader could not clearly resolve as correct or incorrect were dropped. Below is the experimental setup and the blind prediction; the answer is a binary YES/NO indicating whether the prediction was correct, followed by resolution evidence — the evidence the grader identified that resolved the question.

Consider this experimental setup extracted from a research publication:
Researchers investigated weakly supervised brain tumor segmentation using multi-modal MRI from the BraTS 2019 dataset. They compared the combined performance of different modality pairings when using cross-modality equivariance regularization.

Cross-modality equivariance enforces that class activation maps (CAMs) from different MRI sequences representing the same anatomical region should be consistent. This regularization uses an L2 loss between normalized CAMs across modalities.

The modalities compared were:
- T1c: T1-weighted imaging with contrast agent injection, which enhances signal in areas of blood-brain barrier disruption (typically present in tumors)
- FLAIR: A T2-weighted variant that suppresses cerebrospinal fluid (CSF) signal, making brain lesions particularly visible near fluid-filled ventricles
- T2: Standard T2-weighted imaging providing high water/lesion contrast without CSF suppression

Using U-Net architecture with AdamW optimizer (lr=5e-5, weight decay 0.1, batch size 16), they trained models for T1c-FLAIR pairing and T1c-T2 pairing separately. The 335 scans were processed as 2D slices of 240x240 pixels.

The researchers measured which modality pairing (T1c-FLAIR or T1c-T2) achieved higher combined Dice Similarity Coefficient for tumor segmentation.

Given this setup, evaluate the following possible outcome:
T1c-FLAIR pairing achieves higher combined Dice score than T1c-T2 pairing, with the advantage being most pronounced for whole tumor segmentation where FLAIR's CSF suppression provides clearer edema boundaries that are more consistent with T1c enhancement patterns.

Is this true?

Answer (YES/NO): NO